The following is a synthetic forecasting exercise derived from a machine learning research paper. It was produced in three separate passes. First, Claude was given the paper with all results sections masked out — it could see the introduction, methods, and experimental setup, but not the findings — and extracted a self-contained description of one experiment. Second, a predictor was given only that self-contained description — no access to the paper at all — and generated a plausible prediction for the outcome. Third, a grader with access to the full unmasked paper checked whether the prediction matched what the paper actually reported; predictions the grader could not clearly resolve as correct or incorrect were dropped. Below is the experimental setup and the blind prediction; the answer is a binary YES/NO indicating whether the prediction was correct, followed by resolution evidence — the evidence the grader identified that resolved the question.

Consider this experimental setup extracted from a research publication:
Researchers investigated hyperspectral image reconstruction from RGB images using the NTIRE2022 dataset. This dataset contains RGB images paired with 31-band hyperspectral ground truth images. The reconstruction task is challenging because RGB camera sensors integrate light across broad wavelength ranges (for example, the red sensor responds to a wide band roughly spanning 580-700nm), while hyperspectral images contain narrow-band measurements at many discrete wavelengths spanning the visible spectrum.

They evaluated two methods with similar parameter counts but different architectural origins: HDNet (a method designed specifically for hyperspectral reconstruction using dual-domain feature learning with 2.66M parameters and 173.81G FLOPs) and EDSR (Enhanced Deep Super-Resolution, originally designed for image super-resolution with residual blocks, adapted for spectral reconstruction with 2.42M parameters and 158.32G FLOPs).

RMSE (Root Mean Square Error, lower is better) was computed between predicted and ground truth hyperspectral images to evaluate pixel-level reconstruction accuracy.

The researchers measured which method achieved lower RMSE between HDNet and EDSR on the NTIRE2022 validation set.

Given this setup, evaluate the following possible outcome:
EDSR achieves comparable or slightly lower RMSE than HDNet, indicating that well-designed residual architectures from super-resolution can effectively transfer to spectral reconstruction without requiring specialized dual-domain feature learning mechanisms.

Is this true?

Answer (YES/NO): NO